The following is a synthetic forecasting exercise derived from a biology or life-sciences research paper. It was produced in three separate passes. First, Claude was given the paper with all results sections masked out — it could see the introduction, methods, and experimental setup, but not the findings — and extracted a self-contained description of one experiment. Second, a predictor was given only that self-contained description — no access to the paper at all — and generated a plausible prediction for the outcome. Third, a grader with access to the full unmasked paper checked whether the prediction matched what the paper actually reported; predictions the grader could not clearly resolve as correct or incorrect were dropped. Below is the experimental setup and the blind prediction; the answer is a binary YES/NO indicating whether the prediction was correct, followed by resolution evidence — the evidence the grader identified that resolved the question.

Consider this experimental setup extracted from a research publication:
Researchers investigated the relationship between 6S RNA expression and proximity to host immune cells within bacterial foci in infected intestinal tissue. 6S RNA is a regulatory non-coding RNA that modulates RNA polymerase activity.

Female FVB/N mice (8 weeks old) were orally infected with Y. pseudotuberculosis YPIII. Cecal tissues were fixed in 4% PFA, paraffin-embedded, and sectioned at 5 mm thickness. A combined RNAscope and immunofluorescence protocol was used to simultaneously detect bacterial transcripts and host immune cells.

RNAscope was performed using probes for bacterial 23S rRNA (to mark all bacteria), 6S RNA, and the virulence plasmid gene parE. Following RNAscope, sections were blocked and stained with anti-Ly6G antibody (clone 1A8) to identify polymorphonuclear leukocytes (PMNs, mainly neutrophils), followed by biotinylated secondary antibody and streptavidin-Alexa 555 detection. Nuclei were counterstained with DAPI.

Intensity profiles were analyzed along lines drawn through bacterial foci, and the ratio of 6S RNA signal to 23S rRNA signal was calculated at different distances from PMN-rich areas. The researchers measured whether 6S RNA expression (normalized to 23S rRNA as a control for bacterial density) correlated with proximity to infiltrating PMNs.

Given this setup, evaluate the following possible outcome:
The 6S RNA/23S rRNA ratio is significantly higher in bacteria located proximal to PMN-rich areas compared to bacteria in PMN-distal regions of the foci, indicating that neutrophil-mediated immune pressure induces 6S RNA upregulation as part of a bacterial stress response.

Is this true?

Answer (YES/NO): YES